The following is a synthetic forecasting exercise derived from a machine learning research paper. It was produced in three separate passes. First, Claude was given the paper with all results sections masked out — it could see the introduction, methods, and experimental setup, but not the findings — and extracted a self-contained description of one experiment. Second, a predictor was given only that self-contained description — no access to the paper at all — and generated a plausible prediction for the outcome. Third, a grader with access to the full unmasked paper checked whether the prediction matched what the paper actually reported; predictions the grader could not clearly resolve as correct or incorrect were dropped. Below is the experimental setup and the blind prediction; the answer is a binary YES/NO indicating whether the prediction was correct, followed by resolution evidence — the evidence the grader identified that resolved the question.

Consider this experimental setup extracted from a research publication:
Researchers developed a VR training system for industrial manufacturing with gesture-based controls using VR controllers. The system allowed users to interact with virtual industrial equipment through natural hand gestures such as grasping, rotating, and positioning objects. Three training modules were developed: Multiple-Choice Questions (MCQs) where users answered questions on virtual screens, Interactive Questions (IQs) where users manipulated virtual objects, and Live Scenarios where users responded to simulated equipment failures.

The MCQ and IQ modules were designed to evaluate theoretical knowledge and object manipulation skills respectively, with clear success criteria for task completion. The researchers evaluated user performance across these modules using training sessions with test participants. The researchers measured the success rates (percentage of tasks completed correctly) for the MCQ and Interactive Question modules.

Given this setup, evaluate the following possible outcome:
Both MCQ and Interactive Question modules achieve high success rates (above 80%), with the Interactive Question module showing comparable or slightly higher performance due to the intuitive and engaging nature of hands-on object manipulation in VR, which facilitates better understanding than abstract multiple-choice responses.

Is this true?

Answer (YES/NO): YES